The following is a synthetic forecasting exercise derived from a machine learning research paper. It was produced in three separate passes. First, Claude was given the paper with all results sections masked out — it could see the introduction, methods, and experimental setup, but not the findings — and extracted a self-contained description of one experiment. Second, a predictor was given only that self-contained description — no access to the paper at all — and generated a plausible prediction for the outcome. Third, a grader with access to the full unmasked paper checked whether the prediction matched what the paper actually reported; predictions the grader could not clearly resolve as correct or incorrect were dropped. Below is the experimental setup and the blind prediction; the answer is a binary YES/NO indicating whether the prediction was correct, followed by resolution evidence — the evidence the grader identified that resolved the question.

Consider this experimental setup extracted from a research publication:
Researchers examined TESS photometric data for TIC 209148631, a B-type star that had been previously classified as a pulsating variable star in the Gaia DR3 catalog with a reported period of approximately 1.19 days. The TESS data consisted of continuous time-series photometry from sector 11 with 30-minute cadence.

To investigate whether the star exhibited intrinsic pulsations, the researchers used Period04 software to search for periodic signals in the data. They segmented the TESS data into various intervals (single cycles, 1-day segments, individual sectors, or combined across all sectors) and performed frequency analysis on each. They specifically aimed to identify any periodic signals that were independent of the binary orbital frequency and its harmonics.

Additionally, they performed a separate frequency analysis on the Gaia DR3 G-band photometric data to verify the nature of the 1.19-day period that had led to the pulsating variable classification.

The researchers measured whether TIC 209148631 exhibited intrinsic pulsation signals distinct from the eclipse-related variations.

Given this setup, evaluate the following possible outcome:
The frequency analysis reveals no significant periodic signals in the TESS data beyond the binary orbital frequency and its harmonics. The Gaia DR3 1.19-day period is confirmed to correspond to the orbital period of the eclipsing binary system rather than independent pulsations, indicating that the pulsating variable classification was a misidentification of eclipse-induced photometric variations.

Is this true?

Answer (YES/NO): NO